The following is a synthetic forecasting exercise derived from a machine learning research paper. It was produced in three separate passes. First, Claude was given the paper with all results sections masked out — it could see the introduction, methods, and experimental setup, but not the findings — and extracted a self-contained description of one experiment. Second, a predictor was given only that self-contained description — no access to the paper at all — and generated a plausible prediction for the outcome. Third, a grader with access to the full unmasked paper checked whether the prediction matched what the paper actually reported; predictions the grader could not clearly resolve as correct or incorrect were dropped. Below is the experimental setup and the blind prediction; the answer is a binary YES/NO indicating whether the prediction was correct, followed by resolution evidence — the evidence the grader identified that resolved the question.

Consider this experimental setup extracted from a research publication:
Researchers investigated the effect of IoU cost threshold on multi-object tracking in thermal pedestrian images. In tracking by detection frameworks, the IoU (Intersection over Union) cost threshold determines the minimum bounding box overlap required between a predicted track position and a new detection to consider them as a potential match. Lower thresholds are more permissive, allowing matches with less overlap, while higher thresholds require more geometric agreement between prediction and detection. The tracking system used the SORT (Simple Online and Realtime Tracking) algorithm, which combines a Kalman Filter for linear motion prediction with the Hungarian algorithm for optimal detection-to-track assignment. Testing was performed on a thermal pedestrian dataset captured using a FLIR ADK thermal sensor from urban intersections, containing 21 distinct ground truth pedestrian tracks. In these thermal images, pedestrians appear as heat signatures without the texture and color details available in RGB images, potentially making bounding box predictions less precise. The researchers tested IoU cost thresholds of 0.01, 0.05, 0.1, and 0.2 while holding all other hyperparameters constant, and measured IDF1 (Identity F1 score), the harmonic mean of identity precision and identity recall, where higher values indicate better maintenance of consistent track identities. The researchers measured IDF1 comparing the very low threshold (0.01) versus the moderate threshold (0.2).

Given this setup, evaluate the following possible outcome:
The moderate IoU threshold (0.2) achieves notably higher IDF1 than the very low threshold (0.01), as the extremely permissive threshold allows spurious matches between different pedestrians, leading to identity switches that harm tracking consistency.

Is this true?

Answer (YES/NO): NO